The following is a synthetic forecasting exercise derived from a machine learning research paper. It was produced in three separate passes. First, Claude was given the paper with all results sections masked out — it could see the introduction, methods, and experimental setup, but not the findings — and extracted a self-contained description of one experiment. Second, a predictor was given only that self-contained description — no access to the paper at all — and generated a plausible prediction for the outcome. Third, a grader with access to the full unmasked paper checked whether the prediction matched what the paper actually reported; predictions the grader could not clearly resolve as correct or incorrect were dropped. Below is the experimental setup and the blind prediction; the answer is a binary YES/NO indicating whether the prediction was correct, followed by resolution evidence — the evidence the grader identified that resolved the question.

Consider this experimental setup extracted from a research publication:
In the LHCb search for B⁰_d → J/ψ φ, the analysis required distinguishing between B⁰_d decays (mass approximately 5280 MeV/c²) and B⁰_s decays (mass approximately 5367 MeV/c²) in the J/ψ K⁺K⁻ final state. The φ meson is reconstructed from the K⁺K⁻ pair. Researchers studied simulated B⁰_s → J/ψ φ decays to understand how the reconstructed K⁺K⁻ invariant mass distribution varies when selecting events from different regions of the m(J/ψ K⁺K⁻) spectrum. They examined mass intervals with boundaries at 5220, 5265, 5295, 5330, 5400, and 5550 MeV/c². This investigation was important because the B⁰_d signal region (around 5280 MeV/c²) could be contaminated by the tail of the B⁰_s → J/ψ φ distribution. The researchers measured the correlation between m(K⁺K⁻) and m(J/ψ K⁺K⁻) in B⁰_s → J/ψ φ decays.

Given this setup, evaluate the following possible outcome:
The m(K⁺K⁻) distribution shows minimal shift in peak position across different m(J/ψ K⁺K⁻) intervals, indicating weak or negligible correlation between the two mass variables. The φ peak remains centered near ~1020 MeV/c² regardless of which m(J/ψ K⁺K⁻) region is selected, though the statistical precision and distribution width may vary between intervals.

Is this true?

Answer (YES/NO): NO